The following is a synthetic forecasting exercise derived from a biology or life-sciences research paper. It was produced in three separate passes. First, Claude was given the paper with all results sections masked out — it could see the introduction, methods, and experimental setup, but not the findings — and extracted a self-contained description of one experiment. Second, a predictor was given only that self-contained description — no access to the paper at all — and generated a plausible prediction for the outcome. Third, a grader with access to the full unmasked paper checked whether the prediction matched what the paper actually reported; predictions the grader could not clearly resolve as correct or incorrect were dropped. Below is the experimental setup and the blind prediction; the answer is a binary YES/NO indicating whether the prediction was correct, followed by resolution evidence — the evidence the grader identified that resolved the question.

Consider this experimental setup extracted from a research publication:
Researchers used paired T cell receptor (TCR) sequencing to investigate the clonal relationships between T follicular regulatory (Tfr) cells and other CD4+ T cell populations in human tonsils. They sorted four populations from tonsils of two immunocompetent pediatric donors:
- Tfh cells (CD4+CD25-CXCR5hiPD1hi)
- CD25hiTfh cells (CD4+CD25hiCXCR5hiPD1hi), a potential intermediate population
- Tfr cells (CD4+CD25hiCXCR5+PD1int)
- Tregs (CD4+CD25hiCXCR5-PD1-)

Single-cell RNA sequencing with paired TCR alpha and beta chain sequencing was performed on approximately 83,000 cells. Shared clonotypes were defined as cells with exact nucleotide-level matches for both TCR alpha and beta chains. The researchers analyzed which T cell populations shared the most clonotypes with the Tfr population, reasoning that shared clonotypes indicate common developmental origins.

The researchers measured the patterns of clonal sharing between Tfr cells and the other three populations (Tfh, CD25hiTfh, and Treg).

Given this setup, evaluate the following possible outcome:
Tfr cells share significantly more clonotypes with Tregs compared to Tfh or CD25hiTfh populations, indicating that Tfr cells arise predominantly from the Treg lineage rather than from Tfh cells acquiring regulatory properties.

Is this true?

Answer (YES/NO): NO